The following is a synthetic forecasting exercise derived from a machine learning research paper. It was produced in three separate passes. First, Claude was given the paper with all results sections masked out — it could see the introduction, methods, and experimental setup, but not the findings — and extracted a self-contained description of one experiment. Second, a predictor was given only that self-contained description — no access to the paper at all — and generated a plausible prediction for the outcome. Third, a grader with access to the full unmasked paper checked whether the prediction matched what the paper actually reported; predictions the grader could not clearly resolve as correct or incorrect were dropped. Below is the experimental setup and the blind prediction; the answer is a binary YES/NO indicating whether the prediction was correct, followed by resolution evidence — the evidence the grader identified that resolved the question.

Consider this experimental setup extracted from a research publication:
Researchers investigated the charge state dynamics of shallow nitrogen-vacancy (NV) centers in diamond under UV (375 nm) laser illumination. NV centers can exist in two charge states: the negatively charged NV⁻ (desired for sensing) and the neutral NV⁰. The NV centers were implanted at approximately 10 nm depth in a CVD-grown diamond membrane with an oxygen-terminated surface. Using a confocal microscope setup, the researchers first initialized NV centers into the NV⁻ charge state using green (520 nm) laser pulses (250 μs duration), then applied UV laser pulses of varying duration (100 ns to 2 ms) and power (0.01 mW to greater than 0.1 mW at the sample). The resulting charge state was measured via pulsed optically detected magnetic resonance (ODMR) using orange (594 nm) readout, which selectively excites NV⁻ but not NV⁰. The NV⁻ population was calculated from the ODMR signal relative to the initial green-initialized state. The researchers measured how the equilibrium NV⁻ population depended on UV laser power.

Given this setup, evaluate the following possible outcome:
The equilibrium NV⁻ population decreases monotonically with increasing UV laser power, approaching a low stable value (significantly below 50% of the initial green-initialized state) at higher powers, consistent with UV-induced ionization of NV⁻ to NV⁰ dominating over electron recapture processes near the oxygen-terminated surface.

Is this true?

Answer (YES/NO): NO